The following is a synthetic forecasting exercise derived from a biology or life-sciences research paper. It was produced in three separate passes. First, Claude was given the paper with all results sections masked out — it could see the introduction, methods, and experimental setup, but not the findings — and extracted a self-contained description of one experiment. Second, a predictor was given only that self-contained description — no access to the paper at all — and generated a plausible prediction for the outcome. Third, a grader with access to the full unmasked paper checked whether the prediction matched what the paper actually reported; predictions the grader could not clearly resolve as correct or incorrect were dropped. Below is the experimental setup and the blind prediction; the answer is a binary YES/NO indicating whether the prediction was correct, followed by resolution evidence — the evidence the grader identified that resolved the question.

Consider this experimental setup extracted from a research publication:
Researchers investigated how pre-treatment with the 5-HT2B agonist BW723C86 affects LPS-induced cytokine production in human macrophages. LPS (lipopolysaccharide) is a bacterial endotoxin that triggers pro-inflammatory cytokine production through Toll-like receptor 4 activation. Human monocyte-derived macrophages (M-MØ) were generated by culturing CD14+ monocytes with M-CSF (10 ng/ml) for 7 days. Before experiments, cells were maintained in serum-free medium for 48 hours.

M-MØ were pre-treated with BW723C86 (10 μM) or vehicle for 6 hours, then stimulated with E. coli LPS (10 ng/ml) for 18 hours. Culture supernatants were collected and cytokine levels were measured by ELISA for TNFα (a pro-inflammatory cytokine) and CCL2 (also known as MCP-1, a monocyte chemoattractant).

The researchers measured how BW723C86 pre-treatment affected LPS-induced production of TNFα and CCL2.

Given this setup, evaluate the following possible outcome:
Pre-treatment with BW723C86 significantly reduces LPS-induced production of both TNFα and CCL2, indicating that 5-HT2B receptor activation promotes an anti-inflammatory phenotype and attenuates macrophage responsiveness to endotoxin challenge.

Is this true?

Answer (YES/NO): NO